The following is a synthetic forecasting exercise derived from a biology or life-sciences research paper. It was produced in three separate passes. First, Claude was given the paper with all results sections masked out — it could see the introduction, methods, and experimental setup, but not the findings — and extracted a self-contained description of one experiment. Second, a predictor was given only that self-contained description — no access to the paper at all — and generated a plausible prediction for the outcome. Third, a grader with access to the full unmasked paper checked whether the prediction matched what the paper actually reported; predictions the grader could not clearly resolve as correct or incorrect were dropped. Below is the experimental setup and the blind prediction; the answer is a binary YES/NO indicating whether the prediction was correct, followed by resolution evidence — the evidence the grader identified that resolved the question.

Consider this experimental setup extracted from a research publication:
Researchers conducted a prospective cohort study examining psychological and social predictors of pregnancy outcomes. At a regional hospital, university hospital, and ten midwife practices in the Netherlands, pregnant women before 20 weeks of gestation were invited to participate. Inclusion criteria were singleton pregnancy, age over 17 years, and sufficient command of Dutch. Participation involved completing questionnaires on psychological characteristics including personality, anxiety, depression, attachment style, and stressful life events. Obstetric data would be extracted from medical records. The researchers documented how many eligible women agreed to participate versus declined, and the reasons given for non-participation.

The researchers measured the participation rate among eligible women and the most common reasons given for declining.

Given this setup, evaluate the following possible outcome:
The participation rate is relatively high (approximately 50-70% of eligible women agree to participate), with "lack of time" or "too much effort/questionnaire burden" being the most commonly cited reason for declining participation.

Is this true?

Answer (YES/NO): YES